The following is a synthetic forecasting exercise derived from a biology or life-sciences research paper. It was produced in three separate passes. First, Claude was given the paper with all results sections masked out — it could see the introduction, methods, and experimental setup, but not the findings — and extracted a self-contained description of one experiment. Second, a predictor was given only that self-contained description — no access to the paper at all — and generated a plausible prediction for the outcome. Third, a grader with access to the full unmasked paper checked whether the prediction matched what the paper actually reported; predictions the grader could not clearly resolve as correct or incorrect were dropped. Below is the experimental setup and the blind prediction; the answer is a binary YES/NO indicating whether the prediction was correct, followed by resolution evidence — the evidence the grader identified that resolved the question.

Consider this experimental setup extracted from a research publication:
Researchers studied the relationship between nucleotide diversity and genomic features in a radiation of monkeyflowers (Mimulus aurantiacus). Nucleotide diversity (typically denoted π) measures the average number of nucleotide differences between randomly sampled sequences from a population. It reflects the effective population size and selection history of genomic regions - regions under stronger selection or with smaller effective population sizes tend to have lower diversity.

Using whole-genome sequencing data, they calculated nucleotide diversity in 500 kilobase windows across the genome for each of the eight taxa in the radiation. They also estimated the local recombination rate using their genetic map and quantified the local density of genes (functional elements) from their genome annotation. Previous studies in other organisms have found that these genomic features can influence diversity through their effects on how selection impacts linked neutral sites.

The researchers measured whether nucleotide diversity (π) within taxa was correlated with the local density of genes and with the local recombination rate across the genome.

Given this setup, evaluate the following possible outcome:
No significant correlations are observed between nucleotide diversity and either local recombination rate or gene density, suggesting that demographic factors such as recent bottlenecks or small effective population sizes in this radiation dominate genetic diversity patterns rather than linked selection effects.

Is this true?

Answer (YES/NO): NO